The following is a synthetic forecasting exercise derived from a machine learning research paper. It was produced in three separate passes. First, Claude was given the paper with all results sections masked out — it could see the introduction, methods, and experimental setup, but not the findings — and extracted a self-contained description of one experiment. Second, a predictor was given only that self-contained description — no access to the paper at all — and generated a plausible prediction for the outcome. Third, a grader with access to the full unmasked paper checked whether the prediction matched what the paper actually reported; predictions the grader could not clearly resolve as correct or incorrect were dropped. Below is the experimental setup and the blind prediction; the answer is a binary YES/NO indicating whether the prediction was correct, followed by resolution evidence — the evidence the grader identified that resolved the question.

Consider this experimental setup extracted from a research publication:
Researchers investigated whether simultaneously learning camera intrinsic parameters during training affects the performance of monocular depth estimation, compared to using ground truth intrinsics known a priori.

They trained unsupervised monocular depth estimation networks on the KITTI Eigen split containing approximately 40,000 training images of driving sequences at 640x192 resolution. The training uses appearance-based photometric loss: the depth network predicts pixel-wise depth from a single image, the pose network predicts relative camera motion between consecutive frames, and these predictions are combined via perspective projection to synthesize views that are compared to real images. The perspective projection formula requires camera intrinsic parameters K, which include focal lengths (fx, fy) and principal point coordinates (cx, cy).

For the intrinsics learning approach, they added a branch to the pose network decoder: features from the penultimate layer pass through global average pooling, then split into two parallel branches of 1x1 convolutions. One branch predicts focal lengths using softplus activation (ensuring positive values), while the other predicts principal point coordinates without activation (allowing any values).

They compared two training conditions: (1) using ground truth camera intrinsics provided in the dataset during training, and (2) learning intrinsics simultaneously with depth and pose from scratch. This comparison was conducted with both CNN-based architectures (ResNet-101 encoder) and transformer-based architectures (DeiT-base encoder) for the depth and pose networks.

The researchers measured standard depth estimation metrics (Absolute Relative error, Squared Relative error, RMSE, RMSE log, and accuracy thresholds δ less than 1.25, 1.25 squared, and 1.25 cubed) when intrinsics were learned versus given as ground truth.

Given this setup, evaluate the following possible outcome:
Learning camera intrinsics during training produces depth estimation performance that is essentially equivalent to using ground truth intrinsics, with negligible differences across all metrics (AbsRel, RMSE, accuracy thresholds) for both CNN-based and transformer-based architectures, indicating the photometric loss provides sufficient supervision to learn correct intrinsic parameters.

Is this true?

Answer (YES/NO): YES